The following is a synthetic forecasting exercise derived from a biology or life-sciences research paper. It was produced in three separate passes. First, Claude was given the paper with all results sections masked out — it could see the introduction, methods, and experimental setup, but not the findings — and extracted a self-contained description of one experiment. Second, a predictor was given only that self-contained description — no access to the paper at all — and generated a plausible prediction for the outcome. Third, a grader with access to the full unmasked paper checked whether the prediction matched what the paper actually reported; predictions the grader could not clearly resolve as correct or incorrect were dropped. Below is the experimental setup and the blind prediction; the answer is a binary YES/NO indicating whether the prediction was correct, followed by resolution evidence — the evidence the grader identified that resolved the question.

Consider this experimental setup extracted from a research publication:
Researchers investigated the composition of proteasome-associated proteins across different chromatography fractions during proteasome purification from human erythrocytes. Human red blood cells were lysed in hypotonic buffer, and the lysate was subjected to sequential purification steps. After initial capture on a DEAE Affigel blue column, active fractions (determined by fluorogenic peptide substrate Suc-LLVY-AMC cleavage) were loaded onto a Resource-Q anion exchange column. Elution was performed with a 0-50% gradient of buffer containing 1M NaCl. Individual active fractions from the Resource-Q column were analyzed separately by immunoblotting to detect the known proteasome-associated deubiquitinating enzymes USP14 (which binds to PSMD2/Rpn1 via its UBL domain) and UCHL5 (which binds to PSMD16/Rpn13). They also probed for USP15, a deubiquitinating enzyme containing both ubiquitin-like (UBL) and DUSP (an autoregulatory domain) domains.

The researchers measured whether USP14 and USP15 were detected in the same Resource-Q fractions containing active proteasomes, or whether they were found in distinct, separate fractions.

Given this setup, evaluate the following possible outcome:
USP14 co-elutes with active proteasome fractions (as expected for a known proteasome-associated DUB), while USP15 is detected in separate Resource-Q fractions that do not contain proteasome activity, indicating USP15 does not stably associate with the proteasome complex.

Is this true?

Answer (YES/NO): NO